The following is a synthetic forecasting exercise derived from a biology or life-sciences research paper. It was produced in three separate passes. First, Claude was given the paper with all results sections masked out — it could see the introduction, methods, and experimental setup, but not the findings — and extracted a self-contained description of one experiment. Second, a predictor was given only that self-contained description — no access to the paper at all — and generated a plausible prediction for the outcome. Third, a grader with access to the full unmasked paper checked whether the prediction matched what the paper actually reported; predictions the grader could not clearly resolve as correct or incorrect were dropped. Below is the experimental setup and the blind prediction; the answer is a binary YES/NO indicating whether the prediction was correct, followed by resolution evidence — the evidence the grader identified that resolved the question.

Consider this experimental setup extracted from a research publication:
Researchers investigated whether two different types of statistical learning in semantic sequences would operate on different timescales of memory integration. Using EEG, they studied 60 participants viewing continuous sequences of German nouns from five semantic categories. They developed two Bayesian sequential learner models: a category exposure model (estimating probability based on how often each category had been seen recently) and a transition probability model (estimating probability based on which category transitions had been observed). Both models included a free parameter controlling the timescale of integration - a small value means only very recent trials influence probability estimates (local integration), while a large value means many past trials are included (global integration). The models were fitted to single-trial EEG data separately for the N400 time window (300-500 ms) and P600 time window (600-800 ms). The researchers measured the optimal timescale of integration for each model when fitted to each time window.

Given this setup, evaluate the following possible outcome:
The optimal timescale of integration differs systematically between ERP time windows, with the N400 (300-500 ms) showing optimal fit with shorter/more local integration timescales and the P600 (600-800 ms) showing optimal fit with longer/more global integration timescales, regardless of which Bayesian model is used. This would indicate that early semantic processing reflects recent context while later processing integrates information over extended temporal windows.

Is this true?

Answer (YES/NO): NO